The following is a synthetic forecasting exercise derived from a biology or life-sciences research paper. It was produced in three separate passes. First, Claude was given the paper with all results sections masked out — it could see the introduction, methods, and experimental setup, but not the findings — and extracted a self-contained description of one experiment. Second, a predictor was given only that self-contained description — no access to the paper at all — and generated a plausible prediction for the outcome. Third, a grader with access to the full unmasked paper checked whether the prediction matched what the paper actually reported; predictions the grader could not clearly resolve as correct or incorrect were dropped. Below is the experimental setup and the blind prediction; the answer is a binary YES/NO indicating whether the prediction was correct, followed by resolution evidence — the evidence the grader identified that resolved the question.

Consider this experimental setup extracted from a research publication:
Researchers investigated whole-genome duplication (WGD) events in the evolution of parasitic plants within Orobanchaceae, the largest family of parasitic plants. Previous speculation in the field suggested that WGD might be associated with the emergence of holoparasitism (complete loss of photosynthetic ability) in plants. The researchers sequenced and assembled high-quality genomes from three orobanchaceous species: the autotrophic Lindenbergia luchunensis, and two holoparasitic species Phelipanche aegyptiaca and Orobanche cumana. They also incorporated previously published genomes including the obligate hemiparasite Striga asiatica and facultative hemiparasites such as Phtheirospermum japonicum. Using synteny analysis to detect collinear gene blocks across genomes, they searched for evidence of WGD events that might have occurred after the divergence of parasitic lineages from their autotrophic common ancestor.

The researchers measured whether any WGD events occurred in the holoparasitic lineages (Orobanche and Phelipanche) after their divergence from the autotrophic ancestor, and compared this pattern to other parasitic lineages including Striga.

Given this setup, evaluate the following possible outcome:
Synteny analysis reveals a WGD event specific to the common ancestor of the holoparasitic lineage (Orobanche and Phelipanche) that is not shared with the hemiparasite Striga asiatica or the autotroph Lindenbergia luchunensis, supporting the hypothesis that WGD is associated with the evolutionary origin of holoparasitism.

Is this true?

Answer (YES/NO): NO